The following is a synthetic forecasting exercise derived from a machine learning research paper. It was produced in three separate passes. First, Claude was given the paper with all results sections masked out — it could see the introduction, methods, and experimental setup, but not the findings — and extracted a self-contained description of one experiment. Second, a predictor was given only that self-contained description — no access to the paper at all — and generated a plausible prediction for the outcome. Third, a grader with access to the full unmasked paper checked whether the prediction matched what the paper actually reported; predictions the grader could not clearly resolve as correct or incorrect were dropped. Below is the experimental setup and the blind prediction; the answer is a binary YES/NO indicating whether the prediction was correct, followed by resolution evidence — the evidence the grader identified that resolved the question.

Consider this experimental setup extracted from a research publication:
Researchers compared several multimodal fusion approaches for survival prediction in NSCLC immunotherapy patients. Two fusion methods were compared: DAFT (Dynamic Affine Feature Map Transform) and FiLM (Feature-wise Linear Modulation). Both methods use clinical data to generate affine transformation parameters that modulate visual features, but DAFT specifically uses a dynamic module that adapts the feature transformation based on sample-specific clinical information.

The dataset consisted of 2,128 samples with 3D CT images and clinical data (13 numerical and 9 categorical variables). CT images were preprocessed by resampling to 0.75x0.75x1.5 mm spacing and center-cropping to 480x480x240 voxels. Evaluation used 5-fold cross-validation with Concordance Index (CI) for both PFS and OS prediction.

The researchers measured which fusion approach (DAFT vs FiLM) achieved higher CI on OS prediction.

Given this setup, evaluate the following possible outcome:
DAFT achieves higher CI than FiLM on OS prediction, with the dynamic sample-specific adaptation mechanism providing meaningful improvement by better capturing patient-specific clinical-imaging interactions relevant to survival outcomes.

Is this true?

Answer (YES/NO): NO